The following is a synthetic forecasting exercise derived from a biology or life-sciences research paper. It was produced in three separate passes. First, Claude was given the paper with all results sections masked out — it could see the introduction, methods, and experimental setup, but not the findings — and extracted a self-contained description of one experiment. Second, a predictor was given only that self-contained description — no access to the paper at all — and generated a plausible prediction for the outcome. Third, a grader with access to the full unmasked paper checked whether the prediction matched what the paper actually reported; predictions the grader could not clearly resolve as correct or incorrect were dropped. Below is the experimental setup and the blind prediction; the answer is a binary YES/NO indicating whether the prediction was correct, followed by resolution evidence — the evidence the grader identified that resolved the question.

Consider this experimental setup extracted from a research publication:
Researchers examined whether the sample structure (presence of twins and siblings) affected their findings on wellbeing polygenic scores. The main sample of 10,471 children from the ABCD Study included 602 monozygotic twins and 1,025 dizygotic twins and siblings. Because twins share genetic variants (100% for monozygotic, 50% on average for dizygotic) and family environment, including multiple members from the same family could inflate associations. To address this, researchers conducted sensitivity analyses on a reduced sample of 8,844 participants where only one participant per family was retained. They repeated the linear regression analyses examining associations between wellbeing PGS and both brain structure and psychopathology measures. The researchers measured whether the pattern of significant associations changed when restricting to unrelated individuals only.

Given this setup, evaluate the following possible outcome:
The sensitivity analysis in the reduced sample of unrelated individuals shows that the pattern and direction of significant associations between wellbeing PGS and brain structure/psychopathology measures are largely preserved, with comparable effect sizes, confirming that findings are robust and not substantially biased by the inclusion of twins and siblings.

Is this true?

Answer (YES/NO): YES